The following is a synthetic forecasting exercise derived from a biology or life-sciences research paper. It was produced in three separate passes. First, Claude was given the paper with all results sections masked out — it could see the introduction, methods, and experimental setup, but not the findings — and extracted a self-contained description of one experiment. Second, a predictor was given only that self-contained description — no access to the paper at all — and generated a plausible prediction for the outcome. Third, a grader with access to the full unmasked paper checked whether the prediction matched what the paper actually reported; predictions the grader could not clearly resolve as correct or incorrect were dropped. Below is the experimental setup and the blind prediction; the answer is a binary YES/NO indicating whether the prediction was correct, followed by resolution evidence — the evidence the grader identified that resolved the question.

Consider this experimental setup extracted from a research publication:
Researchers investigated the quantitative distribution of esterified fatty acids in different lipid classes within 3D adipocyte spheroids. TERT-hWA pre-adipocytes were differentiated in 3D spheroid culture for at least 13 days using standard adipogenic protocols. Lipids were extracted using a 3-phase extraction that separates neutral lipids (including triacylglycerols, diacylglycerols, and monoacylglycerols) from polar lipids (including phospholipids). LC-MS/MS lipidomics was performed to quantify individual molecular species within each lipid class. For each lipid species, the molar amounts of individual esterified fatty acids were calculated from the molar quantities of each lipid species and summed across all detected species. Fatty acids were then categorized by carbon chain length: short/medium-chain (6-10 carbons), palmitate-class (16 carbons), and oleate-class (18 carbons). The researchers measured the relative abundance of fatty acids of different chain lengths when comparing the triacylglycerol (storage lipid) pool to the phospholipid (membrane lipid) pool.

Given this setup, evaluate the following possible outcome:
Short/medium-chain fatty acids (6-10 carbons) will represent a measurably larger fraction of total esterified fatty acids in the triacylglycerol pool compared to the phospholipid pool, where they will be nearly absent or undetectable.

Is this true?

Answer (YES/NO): YES